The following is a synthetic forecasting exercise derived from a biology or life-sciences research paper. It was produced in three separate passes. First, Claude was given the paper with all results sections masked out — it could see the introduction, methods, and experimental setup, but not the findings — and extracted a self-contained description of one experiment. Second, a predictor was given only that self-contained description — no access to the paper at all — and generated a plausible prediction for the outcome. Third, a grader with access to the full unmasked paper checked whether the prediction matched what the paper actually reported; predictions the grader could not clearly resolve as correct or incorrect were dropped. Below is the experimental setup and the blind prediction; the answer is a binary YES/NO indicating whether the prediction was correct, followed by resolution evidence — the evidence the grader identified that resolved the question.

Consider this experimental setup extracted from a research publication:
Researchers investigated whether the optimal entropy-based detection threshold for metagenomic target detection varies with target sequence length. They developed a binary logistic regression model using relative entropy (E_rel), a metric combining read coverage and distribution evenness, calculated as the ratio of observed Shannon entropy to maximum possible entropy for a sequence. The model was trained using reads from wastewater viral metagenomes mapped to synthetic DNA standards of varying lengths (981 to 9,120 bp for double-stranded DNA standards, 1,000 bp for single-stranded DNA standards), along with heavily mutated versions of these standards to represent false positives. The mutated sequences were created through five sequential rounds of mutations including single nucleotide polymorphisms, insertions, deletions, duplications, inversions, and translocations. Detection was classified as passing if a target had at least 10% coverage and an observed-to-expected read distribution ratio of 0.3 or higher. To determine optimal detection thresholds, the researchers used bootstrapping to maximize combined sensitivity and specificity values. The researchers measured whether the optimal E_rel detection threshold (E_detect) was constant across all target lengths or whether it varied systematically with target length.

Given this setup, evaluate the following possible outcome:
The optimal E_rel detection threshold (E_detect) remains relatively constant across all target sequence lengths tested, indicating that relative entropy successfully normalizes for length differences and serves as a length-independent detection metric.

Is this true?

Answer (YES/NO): NO